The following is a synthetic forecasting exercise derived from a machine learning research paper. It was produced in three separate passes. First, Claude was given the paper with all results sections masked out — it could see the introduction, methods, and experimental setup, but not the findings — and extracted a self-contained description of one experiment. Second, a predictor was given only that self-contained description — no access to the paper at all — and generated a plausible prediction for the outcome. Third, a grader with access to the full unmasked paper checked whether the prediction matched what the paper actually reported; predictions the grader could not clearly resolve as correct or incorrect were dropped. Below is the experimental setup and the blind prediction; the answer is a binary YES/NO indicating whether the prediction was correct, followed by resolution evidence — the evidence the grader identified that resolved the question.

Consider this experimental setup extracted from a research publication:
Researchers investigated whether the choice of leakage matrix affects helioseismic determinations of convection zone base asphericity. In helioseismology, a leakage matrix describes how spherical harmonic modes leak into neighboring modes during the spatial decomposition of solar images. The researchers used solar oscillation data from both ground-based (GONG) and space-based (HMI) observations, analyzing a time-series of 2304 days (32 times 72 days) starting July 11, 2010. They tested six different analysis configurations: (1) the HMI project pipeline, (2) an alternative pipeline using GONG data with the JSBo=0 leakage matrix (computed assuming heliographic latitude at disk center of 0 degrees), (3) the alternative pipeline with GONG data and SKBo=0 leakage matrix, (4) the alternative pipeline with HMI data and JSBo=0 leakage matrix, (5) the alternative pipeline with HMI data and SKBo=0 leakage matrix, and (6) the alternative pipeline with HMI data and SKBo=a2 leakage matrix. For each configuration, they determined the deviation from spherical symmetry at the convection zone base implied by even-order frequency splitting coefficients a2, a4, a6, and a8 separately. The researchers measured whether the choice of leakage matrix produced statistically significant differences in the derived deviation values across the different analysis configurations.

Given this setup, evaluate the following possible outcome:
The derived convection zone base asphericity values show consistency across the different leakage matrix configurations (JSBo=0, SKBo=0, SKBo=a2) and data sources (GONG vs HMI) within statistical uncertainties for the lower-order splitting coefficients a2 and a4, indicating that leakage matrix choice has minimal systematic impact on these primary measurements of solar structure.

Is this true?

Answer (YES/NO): NO